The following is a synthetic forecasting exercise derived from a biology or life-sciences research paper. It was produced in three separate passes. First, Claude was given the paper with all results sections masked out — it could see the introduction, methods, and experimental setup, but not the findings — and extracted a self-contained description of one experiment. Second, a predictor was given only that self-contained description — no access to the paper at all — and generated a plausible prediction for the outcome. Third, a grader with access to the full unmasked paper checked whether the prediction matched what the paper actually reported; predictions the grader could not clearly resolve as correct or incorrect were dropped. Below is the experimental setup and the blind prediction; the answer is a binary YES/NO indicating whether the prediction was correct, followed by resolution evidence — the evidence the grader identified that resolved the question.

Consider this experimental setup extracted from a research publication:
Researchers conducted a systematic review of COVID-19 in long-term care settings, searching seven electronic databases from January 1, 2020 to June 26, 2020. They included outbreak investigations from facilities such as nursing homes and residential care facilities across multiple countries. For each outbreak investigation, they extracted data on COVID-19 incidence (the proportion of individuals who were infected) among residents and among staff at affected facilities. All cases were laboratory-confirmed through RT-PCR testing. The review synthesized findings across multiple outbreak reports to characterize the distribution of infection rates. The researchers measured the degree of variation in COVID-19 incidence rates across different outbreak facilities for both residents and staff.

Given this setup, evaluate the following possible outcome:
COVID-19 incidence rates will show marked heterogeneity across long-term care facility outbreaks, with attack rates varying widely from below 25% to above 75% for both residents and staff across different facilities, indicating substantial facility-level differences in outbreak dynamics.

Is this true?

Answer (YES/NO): NO